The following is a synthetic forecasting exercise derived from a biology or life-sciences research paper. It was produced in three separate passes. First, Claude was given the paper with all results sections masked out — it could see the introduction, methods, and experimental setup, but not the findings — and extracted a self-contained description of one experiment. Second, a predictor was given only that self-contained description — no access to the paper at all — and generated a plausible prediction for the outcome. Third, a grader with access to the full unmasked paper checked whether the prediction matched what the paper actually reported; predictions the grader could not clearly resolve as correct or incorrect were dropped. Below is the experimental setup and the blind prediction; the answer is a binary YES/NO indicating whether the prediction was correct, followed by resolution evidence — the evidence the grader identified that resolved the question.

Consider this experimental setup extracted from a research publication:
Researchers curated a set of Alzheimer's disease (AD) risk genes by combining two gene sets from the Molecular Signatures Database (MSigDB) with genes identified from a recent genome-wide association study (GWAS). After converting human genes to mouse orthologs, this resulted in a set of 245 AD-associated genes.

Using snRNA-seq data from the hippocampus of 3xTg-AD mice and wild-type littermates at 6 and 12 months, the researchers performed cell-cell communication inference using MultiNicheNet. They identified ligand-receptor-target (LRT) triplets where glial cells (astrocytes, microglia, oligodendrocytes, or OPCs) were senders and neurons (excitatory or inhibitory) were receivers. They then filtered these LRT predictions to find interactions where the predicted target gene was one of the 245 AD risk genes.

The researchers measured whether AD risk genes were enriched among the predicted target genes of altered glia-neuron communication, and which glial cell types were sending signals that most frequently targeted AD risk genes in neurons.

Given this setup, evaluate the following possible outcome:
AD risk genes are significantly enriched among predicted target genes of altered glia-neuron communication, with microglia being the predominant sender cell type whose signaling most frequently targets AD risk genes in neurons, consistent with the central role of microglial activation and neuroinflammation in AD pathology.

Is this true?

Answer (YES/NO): YES